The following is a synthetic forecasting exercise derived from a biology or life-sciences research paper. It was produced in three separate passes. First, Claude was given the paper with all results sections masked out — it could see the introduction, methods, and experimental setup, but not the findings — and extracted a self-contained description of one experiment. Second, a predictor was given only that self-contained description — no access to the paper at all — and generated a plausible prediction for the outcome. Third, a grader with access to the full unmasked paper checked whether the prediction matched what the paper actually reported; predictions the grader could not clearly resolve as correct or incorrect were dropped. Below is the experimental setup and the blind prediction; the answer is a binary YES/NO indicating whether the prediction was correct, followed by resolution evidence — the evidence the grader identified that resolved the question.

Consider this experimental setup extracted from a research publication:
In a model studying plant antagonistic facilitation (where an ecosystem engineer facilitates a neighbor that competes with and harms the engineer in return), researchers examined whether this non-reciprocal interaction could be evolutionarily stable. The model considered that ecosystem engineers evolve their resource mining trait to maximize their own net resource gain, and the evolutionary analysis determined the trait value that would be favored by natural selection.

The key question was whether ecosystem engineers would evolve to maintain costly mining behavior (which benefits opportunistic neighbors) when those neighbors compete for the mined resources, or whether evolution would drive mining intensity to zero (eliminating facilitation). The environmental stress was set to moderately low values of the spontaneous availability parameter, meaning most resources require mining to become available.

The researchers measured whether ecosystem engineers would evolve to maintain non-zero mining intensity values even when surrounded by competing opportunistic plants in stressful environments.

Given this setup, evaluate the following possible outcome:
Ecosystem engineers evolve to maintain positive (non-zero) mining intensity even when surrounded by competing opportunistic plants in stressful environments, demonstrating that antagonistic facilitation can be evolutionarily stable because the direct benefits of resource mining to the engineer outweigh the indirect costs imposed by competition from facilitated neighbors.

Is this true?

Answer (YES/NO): YES